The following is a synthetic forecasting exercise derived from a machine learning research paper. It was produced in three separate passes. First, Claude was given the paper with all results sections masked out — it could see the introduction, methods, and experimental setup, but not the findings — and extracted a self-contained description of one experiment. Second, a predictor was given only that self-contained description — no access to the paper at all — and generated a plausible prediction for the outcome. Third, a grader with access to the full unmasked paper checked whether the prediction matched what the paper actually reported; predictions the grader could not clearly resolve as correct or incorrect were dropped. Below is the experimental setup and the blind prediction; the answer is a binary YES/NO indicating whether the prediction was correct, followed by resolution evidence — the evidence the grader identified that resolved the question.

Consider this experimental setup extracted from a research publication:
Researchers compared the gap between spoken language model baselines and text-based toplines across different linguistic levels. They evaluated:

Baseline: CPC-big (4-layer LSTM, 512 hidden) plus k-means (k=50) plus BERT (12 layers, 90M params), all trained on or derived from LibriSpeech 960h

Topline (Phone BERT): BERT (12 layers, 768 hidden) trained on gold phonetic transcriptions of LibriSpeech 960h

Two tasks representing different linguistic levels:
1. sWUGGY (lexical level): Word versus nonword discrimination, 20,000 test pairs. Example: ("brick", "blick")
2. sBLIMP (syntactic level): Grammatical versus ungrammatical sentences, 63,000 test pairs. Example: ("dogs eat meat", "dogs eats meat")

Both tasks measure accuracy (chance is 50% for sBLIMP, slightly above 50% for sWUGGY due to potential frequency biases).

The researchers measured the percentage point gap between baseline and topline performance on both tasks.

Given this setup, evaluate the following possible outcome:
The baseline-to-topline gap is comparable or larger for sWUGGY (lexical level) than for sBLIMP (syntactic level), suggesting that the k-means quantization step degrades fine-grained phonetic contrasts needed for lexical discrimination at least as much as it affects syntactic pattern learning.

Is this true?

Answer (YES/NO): YES